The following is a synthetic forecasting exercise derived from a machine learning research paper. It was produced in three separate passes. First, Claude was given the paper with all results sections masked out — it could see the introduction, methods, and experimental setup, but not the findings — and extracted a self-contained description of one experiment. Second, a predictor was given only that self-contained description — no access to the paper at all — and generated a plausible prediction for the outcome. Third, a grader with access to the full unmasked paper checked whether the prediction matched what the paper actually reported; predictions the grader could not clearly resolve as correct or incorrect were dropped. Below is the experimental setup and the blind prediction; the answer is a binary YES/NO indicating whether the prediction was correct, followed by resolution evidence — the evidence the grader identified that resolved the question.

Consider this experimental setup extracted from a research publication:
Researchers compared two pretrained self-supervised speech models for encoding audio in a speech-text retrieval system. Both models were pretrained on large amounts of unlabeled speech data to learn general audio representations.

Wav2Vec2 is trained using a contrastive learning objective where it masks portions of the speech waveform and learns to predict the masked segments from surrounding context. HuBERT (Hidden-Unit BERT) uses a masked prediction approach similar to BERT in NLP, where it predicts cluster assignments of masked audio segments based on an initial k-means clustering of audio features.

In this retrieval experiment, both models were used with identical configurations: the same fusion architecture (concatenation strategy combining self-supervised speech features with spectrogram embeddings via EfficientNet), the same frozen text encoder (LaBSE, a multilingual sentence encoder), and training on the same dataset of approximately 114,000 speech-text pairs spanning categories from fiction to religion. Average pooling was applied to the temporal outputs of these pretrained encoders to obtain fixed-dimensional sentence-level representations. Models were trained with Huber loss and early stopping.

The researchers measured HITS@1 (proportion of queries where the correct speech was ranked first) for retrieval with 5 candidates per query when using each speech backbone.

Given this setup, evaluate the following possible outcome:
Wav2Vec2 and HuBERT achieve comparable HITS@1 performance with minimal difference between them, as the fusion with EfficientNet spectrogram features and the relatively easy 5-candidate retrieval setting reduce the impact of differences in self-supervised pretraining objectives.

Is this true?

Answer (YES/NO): NO